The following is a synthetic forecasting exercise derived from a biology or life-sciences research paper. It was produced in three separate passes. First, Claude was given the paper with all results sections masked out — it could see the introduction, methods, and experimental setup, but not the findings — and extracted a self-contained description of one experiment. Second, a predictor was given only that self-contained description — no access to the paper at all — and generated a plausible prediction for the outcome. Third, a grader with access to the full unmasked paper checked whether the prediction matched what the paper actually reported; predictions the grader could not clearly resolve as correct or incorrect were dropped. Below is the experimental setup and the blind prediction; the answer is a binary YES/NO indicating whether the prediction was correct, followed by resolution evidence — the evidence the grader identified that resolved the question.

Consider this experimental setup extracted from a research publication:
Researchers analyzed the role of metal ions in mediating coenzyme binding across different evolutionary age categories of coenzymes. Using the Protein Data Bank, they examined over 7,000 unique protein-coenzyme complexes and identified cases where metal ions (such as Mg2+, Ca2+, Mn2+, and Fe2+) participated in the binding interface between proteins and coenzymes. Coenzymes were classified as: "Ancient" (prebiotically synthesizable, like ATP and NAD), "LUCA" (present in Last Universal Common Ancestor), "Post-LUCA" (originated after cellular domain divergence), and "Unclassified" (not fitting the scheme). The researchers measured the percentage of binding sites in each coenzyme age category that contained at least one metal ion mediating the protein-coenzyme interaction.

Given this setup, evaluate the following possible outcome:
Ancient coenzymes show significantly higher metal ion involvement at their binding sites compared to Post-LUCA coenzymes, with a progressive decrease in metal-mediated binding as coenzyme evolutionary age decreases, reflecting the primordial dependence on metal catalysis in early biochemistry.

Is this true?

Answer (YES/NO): YES